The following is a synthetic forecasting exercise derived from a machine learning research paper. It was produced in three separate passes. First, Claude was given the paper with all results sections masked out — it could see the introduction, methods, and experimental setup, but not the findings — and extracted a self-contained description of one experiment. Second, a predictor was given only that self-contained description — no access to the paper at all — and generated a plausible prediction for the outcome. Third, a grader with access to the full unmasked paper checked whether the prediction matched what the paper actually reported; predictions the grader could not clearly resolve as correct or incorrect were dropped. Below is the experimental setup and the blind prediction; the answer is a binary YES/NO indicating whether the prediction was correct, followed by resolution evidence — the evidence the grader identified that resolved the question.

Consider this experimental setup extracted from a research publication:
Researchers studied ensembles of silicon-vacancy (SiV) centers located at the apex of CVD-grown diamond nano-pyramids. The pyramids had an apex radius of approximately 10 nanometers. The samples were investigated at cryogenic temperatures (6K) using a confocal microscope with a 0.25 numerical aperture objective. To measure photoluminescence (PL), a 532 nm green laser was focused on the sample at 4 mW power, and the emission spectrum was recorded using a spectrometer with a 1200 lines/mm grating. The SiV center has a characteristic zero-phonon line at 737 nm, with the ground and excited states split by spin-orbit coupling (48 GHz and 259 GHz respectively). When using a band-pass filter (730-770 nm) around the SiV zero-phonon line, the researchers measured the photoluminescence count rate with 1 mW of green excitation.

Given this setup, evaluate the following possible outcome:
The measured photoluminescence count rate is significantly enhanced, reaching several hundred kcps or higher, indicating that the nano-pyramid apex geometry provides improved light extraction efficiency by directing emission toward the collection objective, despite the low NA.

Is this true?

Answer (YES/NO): YES